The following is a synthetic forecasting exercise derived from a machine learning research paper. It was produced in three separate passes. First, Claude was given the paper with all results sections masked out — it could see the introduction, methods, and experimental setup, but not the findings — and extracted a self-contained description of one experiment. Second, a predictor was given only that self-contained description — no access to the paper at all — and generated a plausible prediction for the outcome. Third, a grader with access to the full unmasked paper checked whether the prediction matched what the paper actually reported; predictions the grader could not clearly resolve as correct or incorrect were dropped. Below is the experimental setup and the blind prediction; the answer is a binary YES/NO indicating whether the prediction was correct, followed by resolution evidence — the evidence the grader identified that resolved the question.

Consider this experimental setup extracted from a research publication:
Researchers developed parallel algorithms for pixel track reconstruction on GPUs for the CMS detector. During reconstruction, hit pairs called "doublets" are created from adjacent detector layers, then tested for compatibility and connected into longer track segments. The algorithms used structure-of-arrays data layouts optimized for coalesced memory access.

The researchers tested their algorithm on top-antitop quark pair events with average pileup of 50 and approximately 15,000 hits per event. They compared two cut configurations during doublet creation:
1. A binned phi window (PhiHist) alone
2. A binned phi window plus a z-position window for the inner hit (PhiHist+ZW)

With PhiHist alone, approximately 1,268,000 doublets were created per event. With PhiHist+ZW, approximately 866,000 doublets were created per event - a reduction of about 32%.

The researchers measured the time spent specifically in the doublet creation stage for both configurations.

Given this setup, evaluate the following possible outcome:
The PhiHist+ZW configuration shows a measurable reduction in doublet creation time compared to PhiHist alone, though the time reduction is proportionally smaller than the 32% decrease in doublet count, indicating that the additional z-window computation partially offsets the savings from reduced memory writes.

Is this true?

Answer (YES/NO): NO